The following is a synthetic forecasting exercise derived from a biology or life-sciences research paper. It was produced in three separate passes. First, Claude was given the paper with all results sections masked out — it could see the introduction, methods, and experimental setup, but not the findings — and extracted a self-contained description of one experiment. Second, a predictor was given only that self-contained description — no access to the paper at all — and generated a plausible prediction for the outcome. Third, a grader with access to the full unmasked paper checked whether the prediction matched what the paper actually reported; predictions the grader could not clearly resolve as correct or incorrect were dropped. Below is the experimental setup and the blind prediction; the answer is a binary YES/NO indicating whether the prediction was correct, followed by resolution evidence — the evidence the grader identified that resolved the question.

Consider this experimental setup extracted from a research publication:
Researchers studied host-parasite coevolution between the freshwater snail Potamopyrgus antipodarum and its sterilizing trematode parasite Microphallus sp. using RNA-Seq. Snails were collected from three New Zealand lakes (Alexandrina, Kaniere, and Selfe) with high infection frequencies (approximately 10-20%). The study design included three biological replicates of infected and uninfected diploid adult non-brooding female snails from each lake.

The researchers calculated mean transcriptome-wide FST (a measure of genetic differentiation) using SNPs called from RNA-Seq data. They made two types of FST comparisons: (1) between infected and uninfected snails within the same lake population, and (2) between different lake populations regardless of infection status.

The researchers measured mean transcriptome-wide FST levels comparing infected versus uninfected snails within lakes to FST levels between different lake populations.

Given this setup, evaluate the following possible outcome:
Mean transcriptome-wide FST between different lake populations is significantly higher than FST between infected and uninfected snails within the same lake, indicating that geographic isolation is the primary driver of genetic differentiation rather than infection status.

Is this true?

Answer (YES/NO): YES